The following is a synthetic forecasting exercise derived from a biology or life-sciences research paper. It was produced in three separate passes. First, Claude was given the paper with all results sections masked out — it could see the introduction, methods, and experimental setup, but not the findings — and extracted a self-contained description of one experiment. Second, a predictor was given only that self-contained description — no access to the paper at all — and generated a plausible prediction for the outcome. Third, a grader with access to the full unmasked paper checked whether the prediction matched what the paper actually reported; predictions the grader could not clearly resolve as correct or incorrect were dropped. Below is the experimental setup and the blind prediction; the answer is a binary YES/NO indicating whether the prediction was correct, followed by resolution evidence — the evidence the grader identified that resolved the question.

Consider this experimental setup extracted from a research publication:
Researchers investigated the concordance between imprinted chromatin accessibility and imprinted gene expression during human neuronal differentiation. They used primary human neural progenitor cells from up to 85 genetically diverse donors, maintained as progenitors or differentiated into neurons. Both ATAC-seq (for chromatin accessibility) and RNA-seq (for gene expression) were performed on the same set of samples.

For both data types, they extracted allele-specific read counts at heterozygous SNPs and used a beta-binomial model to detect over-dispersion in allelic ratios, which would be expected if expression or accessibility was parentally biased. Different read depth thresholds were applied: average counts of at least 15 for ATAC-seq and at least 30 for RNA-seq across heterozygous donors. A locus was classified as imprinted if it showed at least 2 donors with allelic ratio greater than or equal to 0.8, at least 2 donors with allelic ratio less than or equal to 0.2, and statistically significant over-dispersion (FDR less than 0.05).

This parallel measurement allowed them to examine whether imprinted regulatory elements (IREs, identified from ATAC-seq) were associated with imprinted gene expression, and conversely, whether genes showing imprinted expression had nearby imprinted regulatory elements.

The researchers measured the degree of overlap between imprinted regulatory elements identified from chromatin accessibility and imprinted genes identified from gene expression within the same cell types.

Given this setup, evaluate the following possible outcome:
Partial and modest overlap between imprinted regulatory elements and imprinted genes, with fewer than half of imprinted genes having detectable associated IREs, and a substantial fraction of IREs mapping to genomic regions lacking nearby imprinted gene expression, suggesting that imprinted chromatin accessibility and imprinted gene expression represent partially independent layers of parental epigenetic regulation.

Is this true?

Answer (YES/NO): YES